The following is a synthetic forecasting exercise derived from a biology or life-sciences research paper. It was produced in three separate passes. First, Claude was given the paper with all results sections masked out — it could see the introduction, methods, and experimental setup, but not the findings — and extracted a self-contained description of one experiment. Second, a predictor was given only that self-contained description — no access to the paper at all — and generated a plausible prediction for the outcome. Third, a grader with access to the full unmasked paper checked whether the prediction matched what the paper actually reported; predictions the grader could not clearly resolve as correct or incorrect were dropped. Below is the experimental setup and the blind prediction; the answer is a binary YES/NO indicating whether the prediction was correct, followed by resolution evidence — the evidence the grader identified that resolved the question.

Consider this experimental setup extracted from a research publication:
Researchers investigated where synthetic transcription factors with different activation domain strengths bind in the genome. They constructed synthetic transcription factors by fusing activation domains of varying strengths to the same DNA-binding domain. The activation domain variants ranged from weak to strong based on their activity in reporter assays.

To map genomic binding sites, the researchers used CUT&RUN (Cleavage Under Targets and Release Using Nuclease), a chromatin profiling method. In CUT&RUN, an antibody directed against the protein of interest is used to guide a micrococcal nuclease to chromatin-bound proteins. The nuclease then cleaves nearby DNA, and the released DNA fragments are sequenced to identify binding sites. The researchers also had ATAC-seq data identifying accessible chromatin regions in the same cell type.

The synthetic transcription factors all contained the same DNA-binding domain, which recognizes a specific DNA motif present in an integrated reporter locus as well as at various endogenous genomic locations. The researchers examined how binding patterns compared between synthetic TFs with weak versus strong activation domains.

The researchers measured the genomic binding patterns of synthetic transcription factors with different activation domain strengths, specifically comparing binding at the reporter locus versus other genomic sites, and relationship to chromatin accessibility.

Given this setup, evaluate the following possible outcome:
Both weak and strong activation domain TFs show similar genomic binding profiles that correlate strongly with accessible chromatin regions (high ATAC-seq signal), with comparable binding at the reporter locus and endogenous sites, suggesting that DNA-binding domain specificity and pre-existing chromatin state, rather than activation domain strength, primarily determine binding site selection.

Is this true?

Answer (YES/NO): NO